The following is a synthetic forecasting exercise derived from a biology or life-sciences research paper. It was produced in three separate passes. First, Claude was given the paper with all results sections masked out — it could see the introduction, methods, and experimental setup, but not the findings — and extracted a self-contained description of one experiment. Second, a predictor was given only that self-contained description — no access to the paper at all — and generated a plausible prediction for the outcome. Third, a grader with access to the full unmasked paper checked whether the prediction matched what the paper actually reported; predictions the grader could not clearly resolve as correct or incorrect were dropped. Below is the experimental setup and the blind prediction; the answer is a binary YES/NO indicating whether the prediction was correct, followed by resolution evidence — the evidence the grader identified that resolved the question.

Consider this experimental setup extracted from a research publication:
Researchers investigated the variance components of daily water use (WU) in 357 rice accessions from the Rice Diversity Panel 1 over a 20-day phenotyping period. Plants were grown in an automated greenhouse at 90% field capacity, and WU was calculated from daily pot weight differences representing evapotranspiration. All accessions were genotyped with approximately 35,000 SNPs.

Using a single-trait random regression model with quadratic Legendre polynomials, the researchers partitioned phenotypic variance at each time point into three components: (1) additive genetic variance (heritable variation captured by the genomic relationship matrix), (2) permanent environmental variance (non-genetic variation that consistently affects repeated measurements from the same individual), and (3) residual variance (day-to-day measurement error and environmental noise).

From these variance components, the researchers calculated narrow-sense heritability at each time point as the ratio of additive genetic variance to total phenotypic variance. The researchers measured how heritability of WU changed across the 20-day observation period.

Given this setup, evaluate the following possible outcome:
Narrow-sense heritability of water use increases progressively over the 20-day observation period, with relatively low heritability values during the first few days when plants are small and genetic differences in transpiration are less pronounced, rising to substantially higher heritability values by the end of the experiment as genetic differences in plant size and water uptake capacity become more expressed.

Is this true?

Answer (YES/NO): YES